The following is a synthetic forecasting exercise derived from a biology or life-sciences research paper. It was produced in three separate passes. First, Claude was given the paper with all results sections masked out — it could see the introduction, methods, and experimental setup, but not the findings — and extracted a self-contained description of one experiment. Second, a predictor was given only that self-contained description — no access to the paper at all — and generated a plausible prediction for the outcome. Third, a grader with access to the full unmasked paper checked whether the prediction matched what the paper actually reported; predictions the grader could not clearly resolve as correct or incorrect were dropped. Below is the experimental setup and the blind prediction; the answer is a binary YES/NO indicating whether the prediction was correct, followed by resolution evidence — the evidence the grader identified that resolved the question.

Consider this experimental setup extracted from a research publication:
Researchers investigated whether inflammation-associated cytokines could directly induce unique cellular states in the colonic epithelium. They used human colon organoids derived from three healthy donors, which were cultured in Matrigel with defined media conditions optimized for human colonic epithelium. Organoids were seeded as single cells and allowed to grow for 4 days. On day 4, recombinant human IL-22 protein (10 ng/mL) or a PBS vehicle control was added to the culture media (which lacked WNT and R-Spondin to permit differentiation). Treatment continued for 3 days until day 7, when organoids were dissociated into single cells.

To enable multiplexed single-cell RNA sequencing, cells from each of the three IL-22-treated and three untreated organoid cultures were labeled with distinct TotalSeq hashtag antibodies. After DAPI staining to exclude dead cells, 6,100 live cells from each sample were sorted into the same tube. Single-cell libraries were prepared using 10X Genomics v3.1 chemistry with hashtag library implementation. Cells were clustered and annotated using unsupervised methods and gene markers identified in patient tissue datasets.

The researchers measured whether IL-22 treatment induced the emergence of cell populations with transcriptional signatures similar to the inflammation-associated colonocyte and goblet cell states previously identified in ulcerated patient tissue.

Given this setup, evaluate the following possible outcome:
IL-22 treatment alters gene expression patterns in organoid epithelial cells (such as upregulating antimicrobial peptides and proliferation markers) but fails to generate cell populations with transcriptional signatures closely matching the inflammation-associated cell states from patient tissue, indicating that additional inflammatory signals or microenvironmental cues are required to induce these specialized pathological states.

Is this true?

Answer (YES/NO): NO